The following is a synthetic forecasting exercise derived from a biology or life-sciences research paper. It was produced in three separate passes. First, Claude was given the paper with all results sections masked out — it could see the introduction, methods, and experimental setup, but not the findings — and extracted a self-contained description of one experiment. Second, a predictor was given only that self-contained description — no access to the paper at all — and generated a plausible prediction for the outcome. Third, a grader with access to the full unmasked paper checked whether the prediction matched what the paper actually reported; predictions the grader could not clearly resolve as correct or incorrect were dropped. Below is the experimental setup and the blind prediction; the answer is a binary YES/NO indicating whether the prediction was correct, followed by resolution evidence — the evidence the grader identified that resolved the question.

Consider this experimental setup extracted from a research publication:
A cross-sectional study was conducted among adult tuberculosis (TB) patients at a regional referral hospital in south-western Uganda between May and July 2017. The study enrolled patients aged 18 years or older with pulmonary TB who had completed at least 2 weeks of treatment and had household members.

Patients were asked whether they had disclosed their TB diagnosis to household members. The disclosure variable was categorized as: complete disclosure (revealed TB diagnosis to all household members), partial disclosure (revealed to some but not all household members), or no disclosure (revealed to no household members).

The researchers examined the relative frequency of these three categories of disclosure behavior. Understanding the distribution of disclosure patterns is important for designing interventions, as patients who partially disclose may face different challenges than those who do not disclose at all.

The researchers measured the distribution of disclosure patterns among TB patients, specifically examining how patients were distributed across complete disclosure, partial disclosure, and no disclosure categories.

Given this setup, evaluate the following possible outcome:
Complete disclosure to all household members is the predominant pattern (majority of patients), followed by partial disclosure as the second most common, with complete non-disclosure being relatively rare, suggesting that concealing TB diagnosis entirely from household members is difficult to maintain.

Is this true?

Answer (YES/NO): YES